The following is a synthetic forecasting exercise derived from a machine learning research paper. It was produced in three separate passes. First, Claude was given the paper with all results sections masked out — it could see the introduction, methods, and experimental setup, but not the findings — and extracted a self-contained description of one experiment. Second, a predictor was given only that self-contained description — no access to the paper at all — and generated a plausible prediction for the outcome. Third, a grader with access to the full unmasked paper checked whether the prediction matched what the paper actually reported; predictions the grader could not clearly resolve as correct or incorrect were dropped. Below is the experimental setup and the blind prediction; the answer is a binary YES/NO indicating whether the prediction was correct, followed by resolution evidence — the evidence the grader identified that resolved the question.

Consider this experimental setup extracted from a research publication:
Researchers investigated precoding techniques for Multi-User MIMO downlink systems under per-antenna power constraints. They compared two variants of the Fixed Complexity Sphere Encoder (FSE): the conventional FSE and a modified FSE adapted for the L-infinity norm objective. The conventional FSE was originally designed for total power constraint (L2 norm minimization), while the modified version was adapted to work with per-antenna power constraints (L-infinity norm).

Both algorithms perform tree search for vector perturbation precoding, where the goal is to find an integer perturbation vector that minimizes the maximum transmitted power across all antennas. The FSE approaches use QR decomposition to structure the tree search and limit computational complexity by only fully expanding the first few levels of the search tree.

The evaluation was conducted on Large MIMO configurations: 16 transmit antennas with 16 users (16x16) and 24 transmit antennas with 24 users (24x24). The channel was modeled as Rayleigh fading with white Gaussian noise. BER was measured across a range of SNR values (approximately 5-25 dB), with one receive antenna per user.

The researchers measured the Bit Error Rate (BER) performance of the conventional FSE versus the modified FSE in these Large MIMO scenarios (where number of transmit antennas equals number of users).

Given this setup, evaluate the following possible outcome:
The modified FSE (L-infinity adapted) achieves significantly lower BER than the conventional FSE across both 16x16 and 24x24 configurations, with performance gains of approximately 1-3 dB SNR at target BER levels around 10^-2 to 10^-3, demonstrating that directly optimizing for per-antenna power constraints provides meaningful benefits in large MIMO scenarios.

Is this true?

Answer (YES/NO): NO